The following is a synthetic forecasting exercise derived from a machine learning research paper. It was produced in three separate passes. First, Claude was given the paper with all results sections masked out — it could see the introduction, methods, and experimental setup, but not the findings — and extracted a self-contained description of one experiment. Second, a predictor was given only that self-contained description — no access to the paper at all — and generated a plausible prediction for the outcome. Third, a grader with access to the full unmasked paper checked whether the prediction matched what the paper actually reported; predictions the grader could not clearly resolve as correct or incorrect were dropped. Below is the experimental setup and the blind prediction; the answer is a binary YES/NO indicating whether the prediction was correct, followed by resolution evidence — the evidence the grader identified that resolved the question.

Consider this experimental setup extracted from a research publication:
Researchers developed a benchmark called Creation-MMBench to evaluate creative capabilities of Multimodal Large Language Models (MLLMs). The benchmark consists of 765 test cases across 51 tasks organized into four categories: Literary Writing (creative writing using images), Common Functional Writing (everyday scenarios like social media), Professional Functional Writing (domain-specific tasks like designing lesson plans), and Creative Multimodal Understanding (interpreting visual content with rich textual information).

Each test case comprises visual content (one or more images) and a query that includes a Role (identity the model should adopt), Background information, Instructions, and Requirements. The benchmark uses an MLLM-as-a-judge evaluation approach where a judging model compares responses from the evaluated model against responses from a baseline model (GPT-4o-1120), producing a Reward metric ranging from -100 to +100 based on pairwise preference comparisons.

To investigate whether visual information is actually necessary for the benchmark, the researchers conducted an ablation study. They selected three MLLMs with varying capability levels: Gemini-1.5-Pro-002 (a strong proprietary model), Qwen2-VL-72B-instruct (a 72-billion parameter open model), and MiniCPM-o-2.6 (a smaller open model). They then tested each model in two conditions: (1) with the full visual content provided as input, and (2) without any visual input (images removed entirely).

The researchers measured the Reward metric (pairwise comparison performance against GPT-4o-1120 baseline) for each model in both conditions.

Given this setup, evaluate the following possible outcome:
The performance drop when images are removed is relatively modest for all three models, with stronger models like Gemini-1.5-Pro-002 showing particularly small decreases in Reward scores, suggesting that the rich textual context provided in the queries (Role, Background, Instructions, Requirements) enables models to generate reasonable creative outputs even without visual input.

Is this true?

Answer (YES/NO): NO